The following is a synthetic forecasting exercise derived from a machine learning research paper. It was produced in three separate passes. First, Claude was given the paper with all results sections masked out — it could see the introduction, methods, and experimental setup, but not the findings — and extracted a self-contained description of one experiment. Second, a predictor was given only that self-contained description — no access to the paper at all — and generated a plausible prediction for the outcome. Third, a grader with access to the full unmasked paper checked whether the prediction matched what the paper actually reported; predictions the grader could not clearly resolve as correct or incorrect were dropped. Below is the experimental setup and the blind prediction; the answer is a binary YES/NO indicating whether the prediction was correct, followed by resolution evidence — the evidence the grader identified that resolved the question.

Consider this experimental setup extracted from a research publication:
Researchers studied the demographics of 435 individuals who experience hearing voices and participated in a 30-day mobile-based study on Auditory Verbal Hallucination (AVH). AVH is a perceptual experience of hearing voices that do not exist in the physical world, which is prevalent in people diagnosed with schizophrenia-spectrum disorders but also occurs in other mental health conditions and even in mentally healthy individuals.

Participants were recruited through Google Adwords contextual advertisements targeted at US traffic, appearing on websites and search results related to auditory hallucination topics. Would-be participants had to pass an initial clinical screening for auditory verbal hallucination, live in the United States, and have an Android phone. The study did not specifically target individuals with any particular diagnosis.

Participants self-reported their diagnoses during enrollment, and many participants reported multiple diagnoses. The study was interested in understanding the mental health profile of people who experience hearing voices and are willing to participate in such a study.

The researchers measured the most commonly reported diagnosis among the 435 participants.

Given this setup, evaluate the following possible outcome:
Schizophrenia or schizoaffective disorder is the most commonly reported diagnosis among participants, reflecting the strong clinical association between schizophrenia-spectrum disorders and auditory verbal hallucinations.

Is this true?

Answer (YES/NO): NO